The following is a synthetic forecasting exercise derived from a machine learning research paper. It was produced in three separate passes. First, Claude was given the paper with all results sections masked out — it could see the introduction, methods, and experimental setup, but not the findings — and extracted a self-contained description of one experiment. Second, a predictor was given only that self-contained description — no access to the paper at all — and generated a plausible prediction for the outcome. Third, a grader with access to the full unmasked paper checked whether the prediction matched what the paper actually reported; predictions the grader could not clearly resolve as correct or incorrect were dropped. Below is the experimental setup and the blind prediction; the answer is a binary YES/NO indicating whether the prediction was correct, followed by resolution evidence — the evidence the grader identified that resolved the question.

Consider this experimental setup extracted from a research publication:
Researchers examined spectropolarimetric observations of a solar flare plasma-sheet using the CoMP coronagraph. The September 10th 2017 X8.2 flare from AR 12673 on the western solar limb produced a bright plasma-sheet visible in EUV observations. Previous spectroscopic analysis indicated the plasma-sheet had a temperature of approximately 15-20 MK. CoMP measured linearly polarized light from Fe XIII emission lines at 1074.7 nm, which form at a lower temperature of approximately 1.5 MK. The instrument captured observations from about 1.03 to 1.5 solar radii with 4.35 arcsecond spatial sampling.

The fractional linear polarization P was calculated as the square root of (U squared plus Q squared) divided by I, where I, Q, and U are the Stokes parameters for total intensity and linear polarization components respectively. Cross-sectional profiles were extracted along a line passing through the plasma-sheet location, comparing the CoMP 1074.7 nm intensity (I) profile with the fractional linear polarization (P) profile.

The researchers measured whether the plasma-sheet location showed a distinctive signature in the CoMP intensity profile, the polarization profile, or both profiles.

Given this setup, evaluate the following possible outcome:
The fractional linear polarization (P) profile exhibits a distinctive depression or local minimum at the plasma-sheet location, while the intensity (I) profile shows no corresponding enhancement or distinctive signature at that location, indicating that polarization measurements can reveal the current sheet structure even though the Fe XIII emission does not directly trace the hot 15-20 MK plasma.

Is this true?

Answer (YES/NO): YES